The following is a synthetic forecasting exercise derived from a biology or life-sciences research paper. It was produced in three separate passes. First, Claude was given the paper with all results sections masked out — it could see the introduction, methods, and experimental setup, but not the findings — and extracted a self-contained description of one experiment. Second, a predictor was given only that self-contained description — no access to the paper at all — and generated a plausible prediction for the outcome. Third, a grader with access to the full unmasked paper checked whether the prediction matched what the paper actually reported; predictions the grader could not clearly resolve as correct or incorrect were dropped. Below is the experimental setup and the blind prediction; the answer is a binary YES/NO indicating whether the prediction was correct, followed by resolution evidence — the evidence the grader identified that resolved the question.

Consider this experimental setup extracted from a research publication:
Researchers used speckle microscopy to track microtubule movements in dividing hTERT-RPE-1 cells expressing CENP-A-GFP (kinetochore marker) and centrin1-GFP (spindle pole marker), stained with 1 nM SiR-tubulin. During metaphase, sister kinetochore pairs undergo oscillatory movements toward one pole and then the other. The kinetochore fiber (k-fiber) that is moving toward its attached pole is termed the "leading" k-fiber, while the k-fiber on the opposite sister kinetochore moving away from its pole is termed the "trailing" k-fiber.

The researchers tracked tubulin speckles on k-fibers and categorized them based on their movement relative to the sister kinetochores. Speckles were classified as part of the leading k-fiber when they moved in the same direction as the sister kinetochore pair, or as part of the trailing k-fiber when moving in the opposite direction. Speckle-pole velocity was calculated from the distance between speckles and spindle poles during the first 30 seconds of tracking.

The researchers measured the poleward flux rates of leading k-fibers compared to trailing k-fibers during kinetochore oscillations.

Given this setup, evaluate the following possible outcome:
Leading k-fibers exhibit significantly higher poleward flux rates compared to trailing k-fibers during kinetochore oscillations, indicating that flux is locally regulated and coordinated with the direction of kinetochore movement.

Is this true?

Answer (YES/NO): NO